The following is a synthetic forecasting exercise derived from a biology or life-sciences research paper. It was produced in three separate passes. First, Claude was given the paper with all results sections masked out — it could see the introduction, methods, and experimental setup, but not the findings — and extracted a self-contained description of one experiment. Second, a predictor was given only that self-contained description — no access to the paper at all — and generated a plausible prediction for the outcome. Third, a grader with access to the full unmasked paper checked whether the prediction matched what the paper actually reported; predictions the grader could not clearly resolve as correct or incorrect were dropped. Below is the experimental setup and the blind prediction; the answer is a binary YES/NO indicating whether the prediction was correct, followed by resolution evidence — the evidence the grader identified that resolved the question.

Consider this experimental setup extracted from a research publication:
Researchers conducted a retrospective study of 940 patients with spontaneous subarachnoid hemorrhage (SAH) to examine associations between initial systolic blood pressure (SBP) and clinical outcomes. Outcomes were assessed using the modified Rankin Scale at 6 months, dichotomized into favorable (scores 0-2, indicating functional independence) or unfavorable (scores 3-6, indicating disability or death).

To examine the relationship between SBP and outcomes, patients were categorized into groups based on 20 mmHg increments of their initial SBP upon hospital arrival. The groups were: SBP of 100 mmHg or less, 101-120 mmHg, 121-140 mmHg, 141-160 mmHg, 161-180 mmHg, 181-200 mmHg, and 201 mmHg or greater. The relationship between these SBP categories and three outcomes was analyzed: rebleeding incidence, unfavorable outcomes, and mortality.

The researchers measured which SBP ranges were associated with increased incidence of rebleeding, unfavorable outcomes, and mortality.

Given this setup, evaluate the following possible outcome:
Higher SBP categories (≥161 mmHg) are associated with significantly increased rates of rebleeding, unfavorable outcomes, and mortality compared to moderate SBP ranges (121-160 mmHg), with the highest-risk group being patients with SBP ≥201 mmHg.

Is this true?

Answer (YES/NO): NO